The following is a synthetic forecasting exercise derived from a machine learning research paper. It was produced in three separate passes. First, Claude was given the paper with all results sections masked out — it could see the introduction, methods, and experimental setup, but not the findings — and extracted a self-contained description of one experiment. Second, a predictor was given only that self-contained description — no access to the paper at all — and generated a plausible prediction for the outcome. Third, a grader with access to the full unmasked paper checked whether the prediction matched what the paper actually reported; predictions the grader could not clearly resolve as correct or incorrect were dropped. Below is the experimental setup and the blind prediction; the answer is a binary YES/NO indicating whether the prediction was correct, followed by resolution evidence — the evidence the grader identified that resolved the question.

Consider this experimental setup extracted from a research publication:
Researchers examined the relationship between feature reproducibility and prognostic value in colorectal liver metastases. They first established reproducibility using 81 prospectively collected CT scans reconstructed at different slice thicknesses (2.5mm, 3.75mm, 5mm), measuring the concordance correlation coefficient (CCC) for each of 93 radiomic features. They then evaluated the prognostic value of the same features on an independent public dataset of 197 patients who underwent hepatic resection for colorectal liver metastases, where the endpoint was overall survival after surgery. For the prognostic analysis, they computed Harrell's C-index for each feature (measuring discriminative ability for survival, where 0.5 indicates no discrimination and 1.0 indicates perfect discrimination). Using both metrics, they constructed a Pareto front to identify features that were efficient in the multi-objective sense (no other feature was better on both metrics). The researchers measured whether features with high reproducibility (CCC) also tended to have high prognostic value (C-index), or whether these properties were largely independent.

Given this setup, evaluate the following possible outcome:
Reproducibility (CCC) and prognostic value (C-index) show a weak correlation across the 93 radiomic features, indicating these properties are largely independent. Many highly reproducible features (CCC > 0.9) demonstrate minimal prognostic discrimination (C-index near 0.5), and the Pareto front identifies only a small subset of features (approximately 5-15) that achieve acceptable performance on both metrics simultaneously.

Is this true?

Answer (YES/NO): NO